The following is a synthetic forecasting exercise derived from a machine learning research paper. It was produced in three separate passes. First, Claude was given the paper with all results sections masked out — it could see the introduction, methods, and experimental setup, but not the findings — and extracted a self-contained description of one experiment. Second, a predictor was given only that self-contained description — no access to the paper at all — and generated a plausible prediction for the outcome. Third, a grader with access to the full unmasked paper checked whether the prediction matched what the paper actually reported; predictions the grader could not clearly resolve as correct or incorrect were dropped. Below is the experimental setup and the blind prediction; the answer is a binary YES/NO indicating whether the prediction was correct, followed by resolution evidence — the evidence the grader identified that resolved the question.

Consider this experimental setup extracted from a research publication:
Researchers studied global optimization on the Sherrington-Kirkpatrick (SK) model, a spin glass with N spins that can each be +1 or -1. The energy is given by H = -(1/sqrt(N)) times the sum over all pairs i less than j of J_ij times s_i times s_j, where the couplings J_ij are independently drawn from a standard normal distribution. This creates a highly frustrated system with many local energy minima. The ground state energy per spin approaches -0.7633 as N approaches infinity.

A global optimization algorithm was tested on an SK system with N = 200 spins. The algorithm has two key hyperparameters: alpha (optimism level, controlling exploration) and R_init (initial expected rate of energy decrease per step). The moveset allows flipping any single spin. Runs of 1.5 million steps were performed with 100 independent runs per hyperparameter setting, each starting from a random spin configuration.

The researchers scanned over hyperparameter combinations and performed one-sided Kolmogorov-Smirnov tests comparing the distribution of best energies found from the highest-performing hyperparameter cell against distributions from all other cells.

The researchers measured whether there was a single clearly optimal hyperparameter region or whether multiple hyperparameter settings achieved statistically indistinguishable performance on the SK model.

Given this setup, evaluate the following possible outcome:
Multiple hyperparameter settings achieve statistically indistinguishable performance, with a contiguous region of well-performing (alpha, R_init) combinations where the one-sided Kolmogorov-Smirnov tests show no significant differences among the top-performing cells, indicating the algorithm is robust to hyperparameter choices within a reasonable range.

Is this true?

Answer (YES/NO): NO